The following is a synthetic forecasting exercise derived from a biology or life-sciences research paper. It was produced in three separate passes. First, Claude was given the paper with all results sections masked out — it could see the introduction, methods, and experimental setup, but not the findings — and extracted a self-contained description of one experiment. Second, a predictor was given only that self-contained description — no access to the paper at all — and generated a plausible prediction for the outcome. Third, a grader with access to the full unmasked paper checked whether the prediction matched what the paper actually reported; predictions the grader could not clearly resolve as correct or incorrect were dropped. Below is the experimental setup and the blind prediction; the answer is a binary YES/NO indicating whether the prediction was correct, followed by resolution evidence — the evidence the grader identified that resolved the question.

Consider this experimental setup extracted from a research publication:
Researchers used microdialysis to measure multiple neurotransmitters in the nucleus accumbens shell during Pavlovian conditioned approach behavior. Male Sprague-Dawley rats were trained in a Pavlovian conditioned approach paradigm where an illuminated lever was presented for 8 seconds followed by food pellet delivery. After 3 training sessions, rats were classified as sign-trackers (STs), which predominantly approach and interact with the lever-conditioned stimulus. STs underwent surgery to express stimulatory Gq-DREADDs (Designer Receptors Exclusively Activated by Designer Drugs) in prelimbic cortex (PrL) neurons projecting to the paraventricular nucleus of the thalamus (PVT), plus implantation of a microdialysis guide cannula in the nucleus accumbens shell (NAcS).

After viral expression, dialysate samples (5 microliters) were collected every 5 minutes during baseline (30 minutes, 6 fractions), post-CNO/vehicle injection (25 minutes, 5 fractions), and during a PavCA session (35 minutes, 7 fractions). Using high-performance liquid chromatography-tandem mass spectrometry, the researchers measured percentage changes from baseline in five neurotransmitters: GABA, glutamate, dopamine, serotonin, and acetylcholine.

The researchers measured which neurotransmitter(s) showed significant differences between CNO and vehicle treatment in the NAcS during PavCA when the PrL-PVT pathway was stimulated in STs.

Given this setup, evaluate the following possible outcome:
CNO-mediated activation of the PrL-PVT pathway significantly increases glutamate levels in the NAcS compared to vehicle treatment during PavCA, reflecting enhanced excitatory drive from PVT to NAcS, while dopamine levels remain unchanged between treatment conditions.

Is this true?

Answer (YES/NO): NO